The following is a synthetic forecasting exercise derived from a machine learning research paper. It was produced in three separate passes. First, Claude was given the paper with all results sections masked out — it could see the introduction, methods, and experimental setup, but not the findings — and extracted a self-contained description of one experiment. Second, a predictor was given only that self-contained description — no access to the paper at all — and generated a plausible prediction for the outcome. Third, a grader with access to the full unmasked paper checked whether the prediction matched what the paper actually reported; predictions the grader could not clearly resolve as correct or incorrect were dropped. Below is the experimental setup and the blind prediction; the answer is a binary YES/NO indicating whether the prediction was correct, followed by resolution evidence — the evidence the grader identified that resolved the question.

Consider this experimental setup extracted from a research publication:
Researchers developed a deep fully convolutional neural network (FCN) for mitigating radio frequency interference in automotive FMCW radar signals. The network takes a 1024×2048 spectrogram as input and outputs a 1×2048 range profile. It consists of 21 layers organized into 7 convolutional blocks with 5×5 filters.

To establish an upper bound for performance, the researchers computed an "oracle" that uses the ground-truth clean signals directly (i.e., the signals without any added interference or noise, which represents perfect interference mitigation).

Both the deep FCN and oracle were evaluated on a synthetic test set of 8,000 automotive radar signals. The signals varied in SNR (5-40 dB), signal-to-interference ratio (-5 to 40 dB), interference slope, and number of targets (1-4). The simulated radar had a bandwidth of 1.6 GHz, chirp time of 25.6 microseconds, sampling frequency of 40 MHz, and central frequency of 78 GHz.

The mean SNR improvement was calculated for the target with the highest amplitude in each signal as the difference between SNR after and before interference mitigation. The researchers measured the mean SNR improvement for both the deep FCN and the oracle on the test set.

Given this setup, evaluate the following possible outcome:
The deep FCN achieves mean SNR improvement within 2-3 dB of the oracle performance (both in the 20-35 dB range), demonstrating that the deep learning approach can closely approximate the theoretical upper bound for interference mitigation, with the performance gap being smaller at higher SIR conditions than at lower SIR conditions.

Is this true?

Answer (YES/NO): NO